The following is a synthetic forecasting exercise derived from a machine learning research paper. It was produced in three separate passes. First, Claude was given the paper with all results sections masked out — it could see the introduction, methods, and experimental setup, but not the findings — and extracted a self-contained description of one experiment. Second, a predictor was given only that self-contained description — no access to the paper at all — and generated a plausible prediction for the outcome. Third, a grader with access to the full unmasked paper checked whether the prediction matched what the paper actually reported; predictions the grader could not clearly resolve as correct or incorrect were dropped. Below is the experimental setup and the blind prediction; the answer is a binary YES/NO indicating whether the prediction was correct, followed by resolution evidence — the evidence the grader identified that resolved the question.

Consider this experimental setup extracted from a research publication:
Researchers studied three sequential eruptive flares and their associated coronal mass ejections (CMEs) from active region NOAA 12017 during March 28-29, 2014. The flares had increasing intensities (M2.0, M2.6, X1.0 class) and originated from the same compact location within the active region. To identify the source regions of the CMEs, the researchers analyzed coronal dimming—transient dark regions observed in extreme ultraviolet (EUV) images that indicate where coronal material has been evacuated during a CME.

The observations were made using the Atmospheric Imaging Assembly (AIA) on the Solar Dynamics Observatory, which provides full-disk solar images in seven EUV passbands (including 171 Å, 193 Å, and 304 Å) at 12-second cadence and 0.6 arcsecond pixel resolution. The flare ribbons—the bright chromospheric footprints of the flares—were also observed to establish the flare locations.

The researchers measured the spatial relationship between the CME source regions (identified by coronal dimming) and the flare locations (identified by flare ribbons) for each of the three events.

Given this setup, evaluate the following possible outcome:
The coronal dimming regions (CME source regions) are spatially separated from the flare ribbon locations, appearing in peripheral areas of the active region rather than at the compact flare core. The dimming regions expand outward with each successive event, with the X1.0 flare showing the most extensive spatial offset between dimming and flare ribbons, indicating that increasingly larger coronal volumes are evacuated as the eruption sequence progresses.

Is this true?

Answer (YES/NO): YES